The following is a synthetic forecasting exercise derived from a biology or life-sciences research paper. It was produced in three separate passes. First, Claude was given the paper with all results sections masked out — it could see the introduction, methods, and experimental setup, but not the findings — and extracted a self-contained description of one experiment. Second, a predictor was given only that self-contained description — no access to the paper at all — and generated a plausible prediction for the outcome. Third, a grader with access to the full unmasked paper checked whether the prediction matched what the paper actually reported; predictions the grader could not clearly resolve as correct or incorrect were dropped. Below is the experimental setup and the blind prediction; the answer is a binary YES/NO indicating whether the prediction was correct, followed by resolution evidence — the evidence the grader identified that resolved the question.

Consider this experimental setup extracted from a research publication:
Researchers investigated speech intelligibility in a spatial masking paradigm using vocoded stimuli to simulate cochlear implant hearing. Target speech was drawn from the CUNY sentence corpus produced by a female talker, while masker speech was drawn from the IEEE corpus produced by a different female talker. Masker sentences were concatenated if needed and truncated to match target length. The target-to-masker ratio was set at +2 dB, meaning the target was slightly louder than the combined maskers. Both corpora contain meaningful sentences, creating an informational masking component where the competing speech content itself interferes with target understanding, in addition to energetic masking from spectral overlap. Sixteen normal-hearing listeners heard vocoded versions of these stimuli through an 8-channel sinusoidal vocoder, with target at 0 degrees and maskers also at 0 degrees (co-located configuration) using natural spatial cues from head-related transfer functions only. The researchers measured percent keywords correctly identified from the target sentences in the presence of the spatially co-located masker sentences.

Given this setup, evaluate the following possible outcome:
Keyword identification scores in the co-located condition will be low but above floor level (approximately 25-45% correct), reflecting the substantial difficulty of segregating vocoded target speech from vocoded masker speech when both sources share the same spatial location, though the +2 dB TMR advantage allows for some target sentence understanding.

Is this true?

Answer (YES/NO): NO